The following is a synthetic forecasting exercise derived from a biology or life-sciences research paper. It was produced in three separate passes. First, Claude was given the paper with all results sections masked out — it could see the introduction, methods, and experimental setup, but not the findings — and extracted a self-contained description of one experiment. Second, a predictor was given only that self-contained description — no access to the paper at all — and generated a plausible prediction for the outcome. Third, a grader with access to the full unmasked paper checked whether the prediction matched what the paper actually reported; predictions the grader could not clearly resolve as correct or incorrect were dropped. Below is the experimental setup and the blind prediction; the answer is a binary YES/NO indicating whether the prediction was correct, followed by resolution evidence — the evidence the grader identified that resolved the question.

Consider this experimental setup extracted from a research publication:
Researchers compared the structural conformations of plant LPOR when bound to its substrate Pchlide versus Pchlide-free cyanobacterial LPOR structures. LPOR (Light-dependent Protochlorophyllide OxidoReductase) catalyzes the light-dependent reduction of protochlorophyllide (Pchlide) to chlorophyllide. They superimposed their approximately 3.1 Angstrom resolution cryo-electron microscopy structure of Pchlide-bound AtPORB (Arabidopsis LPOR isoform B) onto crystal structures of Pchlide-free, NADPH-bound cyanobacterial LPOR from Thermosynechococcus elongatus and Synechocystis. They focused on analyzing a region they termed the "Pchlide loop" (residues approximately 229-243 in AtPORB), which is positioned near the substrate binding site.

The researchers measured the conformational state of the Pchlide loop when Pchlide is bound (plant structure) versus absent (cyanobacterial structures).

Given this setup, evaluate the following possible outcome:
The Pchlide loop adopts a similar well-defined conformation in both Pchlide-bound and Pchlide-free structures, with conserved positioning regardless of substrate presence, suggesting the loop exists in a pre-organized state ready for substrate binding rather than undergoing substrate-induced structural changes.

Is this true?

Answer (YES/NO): NO